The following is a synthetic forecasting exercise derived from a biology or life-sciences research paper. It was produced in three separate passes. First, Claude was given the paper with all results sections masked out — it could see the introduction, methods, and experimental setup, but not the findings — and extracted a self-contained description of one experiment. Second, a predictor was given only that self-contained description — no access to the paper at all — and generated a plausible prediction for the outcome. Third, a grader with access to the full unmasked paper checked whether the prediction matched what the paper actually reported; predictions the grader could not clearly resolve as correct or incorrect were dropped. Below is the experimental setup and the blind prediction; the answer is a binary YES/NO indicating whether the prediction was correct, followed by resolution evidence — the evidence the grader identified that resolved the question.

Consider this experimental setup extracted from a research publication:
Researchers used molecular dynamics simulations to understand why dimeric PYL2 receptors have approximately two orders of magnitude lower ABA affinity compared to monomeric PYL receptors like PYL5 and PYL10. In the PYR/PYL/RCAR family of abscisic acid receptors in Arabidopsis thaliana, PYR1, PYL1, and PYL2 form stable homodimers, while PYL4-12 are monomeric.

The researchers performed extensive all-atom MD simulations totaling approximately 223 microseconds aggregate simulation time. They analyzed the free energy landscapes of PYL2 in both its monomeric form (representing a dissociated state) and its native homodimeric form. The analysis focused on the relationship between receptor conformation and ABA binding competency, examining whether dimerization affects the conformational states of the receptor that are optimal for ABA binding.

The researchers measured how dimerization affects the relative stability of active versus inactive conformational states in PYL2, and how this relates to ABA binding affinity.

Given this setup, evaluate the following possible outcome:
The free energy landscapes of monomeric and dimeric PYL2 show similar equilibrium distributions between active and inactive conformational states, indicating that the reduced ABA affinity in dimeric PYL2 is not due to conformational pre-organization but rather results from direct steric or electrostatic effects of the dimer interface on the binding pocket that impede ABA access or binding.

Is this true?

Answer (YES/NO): NO